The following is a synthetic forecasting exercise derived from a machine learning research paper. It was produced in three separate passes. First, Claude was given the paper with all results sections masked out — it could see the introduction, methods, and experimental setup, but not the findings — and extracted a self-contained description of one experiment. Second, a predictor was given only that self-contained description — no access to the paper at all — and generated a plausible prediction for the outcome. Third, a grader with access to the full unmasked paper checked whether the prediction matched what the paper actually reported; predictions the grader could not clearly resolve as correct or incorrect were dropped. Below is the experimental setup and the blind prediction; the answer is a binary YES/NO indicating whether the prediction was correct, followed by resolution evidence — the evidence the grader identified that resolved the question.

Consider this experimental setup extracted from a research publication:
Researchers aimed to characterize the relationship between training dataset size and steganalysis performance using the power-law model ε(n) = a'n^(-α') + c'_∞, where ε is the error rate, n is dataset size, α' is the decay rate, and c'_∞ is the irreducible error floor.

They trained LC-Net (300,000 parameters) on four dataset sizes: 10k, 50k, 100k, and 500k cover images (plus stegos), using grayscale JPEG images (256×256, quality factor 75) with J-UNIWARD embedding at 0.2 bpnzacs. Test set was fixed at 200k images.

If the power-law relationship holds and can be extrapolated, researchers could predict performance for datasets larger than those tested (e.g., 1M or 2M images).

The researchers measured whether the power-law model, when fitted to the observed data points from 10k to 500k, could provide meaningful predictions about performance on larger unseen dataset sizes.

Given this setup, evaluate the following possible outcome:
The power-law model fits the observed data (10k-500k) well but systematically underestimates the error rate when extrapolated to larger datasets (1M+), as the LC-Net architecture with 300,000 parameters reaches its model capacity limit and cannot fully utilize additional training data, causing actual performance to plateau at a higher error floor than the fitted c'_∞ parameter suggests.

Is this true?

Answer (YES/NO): NO